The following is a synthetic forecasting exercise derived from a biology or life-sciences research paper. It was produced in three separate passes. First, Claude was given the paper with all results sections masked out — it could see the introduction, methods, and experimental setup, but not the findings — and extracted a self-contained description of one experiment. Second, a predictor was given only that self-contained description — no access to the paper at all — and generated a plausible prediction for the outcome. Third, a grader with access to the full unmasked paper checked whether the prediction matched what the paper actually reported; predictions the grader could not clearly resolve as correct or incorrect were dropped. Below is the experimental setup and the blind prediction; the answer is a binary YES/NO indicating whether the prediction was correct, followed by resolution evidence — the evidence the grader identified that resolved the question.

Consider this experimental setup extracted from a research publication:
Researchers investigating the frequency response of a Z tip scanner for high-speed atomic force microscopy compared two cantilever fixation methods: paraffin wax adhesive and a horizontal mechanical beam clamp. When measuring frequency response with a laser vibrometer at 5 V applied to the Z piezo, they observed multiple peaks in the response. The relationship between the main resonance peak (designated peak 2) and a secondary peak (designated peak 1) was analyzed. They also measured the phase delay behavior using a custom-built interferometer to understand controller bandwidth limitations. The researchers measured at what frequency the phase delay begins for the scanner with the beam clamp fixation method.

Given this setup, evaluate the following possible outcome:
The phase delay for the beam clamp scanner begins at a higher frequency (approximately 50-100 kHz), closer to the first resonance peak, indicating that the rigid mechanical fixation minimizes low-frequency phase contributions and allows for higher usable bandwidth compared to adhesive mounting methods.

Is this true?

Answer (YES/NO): YES